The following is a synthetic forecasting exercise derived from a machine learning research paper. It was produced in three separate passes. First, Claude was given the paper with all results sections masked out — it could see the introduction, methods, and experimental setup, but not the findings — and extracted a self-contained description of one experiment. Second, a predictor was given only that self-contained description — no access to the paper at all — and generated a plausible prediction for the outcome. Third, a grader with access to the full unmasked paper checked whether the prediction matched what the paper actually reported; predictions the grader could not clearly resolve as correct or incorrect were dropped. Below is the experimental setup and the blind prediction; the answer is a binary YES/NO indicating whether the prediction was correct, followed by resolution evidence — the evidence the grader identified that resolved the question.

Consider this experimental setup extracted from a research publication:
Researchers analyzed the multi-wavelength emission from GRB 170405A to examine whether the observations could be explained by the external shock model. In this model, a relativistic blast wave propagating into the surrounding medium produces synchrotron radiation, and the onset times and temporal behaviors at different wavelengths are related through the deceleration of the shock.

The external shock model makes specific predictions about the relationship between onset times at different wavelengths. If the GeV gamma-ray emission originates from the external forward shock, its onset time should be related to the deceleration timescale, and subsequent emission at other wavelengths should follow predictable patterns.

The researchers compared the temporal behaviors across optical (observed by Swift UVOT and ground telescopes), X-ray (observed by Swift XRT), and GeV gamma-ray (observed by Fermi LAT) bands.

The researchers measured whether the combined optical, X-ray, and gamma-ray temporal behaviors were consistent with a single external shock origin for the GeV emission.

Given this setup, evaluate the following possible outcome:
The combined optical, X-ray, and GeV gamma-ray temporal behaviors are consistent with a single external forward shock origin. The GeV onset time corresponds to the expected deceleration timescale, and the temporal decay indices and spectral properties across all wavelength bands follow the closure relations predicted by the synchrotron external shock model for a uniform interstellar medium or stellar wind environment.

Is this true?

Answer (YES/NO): NO